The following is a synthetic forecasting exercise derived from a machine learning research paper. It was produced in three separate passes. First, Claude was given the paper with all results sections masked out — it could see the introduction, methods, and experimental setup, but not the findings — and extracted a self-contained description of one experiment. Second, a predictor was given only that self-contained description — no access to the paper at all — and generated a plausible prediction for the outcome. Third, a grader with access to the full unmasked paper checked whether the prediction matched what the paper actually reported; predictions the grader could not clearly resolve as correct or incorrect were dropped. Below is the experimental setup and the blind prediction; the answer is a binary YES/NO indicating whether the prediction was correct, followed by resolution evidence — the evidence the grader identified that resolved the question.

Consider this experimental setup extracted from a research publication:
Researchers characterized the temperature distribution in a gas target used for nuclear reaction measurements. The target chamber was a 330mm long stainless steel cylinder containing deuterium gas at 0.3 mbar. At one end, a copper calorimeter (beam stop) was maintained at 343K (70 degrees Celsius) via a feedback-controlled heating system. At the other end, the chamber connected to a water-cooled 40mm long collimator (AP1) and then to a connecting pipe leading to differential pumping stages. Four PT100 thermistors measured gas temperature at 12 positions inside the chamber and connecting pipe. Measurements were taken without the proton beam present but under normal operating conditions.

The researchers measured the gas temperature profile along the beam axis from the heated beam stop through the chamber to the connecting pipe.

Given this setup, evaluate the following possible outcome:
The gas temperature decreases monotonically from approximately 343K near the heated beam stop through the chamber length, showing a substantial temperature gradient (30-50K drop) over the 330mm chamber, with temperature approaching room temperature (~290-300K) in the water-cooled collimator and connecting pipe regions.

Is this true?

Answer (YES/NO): YES